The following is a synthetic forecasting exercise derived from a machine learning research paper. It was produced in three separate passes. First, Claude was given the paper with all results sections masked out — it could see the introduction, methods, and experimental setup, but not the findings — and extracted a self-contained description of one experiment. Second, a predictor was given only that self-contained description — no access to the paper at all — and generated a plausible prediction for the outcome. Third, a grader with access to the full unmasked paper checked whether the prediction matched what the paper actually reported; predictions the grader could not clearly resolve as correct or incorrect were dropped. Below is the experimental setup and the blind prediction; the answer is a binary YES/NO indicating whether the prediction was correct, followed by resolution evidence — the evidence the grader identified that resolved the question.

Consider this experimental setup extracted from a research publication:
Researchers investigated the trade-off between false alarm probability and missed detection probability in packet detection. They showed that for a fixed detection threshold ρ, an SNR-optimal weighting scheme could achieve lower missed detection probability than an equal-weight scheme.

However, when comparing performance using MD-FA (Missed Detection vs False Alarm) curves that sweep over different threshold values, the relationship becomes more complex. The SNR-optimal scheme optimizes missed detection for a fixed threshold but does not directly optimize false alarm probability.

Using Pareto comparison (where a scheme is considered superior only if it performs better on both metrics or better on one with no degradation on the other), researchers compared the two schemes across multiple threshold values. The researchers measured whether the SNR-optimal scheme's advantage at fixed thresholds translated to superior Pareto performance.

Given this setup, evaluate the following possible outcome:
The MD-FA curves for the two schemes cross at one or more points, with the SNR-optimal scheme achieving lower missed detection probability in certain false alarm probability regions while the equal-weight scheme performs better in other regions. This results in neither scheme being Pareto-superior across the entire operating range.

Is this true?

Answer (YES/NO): NO